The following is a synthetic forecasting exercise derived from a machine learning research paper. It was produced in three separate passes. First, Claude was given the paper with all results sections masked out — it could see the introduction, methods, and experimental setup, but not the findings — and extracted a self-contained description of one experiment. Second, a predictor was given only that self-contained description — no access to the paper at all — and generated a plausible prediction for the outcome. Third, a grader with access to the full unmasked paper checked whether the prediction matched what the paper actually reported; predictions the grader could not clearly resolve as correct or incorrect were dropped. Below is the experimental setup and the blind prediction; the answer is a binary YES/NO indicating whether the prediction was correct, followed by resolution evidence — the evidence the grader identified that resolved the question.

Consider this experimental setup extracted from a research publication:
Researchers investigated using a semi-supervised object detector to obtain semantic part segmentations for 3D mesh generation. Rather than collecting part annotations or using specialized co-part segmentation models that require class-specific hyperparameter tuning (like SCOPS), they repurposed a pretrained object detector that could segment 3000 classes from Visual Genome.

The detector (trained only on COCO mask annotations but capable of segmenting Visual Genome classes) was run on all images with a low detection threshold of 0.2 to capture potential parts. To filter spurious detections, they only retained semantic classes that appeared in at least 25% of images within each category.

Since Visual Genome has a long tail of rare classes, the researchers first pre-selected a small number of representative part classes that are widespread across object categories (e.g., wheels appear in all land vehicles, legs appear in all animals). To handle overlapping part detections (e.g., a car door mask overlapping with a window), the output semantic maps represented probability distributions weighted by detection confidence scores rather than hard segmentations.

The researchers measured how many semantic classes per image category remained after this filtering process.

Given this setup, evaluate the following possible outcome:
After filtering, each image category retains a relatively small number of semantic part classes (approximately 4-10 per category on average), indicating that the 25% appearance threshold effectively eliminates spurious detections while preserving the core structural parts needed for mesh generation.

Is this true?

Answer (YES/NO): YES